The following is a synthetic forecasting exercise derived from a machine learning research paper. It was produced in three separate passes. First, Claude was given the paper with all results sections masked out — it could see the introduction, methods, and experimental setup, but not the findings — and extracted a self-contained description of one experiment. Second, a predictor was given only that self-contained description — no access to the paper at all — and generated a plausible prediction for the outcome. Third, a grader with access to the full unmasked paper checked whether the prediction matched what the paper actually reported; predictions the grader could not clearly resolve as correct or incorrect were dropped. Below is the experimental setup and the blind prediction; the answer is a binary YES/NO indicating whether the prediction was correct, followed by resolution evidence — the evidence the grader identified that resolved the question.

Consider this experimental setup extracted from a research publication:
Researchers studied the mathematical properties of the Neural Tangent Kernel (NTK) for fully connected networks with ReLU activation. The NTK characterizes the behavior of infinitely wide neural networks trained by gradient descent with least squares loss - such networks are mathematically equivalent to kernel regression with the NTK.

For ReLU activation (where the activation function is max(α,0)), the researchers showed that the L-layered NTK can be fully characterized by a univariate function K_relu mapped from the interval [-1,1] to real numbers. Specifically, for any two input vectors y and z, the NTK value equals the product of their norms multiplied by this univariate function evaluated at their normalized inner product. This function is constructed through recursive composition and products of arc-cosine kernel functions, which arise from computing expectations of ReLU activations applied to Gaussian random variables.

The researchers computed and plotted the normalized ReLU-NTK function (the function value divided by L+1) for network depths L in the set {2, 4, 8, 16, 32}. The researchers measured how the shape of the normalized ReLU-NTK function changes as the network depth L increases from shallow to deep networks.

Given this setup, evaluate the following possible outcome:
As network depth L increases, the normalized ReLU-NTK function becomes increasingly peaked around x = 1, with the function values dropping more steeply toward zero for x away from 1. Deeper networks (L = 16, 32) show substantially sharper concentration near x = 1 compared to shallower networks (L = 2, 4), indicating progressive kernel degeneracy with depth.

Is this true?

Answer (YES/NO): NO